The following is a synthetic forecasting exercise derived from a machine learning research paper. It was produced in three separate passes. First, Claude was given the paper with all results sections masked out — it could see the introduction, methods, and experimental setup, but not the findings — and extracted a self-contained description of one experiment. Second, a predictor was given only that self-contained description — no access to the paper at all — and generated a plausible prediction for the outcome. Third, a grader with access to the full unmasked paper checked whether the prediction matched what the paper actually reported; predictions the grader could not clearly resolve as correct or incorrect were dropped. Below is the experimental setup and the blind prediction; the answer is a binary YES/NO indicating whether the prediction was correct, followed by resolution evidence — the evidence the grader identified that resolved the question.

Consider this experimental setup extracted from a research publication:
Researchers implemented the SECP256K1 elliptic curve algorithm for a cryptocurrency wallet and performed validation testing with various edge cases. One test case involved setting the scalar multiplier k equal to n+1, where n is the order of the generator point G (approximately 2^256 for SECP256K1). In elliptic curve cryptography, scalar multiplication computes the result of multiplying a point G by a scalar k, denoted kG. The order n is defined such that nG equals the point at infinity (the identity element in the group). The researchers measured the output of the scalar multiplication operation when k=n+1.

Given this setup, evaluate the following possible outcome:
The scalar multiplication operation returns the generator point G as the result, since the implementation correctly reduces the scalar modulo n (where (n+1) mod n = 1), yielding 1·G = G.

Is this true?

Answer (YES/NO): YES